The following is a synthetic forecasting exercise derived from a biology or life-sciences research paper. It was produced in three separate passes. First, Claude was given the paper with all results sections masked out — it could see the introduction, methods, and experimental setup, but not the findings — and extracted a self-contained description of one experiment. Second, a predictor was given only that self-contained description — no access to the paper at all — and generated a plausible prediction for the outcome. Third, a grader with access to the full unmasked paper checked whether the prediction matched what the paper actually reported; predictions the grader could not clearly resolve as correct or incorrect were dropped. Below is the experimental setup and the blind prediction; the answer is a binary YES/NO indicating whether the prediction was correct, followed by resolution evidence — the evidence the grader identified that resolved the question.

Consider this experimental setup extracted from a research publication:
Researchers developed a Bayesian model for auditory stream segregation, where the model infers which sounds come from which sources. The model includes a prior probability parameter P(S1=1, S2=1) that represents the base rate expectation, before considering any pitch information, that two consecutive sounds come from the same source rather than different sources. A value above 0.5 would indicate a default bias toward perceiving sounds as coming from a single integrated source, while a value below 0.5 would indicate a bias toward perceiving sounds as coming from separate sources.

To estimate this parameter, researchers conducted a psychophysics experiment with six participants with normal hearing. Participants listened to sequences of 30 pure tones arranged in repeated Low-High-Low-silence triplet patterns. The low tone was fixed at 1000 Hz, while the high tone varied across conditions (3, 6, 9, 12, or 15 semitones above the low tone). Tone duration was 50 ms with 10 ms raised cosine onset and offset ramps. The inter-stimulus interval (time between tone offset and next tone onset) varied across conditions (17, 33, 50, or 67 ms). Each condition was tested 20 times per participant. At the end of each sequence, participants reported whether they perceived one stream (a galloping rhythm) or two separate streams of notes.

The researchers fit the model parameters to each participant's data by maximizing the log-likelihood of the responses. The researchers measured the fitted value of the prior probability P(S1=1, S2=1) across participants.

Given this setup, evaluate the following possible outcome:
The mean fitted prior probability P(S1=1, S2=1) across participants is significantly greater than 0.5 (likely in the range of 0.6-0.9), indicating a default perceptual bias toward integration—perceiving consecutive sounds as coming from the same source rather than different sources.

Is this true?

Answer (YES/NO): NO